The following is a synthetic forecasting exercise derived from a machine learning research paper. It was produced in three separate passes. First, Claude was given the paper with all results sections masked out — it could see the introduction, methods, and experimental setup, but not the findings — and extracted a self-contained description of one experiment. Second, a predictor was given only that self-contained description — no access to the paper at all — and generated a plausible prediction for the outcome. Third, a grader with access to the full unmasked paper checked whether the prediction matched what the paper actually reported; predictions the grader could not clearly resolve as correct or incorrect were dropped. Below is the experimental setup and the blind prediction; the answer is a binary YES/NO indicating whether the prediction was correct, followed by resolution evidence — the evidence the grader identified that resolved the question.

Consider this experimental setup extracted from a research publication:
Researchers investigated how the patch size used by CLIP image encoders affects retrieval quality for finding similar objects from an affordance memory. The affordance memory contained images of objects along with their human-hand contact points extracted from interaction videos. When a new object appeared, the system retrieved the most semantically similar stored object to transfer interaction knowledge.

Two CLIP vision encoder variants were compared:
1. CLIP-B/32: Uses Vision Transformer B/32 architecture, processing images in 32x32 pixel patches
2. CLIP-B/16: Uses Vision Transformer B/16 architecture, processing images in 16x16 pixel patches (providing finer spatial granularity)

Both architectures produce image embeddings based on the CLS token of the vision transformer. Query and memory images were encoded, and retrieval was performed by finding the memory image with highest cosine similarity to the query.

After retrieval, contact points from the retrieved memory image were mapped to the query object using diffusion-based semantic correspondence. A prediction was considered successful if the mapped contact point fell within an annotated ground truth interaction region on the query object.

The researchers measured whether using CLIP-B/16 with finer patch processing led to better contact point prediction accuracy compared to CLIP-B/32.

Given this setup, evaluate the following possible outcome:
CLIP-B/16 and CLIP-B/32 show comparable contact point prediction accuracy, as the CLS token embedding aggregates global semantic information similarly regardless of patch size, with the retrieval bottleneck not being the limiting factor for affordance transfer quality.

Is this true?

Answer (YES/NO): YES